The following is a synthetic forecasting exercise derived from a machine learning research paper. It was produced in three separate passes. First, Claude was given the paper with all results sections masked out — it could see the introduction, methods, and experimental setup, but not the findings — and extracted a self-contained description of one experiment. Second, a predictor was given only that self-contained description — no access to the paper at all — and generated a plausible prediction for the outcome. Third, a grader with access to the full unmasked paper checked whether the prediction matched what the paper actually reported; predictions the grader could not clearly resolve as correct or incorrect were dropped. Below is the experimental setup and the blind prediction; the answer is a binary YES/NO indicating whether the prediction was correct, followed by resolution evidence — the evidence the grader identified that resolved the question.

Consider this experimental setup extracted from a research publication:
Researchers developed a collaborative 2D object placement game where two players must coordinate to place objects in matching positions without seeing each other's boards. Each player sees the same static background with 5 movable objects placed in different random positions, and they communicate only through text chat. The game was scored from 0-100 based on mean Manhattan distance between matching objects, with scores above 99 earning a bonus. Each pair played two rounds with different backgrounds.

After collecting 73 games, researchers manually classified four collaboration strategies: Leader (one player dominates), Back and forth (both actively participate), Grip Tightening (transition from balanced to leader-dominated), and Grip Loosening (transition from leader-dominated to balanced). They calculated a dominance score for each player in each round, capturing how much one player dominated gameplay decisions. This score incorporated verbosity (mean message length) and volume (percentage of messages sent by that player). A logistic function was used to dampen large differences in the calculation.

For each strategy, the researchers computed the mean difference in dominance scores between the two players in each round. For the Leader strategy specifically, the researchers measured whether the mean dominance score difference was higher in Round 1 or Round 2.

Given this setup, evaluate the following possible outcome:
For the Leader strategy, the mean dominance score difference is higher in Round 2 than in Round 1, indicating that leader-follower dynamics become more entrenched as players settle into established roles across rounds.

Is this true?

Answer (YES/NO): YES